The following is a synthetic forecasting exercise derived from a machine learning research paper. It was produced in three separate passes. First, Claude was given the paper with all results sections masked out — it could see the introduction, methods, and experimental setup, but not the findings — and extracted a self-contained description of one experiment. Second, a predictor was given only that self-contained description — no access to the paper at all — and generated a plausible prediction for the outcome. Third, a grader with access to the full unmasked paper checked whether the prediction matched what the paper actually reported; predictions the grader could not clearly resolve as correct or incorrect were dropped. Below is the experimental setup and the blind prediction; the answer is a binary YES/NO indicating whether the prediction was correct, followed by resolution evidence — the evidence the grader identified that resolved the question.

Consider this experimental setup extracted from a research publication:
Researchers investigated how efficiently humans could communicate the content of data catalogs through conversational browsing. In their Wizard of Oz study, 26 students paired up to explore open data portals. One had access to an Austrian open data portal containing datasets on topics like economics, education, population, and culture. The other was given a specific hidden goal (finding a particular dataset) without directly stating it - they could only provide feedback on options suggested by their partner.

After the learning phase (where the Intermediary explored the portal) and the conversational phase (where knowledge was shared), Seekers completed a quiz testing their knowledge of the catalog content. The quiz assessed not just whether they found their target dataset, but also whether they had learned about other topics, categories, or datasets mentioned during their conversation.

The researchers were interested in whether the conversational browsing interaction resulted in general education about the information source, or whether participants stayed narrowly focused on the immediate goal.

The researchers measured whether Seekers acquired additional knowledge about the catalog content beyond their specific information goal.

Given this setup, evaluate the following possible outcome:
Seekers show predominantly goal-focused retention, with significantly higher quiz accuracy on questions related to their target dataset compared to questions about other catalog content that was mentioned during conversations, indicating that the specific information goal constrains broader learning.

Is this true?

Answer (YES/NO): NO